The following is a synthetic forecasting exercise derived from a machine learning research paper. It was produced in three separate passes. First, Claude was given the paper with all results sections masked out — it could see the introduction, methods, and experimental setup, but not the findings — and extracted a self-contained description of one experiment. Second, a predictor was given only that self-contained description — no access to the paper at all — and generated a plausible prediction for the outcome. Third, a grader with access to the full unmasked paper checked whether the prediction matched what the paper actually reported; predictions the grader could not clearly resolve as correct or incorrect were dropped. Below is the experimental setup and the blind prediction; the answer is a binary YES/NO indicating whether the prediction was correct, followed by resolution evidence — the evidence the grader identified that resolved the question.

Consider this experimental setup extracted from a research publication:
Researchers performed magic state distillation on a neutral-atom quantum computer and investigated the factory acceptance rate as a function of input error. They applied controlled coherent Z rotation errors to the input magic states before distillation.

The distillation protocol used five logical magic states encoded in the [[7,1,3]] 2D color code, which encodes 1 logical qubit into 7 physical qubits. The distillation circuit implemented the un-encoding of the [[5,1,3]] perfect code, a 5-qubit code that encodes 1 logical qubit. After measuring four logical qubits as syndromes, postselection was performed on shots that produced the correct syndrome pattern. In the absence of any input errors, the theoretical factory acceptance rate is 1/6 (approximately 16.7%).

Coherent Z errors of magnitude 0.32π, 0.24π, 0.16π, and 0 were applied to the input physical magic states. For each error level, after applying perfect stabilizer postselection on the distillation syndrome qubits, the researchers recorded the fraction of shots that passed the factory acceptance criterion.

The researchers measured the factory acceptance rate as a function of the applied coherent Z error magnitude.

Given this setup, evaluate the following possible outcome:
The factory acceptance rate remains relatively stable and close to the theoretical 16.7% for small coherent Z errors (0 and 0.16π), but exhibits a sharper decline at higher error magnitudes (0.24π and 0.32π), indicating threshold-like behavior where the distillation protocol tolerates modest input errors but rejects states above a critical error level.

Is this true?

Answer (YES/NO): NO